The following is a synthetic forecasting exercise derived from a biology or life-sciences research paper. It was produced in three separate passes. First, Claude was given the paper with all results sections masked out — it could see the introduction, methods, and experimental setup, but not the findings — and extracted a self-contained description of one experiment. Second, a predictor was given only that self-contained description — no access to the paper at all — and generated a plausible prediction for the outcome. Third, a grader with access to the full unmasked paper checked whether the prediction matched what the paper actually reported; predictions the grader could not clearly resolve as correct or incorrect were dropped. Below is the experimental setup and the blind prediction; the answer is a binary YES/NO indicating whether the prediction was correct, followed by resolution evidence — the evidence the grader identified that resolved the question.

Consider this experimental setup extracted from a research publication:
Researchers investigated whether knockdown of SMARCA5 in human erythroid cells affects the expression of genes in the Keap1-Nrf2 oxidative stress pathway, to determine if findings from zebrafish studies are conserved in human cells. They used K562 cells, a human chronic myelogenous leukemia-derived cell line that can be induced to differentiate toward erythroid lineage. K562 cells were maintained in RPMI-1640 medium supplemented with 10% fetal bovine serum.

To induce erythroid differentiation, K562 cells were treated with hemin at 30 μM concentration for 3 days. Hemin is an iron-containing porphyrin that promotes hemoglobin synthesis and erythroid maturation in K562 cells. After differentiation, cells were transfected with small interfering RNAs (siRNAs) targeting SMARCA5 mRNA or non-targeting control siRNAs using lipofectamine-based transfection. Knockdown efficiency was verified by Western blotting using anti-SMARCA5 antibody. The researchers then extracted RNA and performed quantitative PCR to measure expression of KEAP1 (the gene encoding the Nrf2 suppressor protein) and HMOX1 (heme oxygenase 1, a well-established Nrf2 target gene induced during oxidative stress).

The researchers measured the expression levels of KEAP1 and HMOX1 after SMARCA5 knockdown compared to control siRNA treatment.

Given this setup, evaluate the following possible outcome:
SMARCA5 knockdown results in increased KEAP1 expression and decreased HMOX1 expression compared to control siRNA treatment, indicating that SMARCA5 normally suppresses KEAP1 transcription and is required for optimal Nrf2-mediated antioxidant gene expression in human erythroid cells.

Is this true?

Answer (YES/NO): NO